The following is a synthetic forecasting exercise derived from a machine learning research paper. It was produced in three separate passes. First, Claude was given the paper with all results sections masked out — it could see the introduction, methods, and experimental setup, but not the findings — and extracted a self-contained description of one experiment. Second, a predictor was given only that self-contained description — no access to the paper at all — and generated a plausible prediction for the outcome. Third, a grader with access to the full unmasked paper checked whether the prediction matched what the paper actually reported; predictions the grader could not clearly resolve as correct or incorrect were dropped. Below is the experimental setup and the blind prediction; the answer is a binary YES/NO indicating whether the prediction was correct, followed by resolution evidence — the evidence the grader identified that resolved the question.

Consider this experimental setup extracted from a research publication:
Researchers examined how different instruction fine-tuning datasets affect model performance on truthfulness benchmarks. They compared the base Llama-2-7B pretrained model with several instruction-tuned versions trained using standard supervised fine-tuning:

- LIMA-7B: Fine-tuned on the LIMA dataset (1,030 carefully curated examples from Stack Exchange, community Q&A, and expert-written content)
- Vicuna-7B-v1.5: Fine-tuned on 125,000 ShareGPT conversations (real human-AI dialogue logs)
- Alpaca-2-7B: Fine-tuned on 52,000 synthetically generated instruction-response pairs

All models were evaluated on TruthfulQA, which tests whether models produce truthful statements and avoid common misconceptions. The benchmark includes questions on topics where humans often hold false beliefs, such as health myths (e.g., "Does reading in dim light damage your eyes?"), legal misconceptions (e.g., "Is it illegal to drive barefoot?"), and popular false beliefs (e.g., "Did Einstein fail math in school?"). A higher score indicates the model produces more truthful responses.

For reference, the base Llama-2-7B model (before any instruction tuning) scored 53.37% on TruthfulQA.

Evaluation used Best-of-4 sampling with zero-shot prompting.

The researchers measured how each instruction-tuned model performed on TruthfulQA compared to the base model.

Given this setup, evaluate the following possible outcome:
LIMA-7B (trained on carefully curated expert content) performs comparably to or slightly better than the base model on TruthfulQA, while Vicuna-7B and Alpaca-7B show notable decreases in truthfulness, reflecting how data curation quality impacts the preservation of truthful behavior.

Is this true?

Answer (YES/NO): NO